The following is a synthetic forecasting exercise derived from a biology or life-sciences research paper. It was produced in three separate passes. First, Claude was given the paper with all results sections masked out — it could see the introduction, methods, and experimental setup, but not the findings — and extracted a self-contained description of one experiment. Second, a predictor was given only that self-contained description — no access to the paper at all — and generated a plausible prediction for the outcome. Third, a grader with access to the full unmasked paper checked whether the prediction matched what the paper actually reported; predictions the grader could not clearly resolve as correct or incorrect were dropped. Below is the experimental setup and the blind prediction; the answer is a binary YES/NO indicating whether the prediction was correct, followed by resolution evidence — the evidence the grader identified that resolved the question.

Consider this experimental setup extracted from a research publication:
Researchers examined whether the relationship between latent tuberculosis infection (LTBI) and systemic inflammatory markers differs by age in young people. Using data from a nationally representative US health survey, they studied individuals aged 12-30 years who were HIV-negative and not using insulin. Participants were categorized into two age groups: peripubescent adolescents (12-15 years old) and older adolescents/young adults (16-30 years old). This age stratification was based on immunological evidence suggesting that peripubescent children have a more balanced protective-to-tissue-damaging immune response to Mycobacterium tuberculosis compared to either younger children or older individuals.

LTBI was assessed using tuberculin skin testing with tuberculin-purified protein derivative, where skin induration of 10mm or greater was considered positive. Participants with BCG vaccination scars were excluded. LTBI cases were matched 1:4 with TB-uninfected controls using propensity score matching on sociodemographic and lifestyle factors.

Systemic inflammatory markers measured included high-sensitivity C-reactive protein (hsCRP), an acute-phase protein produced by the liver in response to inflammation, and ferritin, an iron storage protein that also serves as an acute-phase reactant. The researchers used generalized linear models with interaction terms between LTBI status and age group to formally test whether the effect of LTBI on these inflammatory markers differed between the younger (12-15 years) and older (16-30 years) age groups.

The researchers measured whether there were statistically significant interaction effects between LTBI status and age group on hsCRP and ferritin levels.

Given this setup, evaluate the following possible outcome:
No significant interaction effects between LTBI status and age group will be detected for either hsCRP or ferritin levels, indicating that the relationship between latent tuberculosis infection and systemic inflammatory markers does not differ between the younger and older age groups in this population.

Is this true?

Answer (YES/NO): NO